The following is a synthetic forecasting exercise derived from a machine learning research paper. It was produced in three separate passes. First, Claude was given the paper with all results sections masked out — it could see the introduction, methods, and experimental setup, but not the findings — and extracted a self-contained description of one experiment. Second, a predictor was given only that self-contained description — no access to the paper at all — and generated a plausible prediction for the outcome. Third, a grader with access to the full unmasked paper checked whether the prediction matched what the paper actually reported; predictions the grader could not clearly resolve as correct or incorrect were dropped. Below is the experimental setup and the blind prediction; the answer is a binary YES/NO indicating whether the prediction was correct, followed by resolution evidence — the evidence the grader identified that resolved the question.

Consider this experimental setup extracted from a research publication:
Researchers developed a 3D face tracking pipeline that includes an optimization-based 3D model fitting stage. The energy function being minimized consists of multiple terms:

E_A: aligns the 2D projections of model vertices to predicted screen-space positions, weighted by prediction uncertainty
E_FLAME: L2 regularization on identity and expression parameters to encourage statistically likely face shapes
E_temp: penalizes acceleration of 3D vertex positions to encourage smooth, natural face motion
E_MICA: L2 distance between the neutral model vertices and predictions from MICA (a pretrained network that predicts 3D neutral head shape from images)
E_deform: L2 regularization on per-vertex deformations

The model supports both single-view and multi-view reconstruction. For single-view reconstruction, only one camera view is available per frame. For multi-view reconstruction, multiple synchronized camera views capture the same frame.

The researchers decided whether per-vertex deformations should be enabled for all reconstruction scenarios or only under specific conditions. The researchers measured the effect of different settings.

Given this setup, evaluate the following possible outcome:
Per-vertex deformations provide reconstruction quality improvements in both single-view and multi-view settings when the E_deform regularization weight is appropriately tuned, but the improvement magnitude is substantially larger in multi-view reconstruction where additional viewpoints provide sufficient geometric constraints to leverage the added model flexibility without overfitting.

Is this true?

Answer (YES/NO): NO